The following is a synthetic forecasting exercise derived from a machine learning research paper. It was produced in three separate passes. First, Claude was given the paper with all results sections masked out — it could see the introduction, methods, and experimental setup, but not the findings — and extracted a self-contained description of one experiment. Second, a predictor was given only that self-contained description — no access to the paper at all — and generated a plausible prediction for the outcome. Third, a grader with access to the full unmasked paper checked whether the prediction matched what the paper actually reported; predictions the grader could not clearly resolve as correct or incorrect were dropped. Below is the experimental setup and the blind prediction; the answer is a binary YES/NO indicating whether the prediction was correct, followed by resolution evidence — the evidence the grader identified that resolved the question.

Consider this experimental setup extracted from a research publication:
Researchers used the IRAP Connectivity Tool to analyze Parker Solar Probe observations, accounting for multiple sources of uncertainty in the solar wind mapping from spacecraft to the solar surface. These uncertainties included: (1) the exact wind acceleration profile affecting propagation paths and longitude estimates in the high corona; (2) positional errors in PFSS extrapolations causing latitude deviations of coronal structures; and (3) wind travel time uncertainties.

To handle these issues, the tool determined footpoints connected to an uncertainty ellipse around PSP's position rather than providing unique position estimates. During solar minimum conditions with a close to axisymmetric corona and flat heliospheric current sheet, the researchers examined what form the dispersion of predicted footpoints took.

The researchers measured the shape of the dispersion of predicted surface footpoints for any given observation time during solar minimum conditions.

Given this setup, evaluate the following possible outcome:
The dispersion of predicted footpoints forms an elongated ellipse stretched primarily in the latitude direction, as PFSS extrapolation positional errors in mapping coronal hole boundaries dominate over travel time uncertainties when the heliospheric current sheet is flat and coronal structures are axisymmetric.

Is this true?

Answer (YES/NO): NO